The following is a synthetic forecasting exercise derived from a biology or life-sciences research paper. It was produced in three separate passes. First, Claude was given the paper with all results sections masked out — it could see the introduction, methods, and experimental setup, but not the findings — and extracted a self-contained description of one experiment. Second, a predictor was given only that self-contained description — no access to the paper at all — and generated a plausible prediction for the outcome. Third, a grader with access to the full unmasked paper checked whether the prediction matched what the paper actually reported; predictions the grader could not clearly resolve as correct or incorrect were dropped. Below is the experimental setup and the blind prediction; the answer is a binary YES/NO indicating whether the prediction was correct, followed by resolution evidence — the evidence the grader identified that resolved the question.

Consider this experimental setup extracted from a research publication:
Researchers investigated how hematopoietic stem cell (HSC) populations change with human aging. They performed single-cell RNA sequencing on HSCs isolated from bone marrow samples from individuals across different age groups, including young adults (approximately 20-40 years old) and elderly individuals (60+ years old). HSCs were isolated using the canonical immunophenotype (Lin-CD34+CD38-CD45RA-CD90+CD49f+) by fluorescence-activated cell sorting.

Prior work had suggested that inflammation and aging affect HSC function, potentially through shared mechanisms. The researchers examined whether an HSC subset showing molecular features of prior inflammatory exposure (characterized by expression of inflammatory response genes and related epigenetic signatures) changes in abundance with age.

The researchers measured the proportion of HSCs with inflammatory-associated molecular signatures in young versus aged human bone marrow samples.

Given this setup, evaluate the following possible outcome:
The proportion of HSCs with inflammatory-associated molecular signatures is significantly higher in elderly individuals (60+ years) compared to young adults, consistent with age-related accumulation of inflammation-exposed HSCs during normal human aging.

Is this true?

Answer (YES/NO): YES